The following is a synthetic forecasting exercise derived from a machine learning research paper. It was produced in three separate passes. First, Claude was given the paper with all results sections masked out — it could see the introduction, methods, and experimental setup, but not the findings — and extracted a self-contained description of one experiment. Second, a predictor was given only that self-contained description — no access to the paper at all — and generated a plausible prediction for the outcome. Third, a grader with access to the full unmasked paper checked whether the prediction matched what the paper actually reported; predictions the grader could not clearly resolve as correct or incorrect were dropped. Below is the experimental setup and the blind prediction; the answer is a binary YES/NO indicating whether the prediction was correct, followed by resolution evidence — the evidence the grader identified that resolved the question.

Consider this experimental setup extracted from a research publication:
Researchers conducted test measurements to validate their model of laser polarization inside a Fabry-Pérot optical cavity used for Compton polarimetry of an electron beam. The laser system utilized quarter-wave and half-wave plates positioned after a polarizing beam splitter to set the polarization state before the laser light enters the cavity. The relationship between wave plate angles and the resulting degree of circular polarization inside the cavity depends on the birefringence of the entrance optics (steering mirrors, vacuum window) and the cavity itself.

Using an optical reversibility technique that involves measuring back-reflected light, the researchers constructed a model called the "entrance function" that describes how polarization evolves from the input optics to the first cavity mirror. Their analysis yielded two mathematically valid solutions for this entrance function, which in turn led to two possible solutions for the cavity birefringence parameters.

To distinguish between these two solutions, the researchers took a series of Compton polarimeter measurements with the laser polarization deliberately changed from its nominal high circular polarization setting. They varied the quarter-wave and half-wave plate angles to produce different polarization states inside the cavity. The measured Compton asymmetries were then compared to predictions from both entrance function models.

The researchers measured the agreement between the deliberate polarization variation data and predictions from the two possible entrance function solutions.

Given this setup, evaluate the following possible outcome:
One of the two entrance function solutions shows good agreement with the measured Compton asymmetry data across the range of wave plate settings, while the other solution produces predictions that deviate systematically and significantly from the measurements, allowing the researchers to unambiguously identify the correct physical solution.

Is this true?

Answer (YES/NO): YES